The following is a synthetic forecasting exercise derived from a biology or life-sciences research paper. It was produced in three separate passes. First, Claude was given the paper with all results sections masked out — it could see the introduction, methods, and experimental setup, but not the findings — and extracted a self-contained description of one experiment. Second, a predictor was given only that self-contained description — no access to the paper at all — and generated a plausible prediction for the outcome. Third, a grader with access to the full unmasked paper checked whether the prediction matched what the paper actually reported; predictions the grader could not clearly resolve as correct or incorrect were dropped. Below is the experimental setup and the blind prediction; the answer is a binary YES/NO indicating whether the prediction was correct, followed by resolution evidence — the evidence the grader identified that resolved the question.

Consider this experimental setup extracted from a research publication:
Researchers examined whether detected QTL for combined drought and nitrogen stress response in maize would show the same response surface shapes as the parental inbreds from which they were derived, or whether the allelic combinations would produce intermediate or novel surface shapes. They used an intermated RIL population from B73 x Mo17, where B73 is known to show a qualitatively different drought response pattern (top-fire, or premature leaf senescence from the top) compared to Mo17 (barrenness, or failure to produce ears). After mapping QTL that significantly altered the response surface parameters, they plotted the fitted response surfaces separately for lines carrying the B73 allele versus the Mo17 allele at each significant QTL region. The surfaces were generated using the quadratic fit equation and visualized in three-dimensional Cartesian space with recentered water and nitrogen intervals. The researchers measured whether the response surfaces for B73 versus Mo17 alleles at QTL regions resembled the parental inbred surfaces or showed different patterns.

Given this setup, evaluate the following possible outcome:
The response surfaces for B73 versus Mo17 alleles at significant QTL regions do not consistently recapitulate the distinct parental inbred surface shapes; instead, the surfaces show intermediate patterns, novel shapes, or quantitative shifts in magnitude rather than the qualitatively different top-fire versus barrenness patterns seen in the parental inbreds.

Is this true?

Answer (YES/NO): NO